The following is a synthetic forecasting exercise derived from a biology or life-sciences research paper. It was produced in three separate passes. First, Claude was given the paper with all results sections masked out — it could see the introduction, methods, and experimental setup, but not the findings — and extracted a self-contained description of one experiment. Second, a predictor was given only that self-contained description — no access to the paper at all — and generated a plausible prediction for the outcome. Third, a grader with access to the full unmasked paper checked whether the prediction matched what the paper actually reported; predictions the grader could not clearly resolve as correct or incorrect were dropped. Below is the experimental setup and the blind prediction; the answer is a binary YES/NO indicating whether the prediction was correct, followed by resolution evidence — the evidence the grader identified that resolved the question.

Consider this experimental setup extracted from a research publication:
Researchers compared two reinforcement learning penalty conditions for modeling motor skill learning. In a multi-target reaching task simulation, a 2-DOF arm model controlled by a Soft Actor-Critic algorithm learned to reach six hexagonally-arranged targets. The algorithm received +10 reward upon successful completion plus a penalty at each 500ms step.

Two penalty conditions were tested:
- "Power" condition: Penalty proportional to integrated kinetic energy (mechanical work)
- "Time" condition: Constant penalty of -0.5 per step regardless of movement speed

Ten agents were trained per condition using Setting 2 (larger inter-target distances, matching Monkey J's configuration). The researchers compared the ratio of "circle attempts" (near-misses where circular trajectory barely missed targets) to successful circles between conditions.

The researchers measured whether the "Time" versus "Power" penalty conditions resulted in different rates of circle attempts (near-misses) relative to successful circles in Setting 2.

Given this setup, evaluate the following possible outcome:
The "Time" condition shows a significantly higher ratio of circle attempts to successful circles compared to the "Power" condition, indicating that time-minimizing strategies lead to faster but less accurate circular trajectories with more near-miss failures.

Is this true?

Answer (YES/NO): YES